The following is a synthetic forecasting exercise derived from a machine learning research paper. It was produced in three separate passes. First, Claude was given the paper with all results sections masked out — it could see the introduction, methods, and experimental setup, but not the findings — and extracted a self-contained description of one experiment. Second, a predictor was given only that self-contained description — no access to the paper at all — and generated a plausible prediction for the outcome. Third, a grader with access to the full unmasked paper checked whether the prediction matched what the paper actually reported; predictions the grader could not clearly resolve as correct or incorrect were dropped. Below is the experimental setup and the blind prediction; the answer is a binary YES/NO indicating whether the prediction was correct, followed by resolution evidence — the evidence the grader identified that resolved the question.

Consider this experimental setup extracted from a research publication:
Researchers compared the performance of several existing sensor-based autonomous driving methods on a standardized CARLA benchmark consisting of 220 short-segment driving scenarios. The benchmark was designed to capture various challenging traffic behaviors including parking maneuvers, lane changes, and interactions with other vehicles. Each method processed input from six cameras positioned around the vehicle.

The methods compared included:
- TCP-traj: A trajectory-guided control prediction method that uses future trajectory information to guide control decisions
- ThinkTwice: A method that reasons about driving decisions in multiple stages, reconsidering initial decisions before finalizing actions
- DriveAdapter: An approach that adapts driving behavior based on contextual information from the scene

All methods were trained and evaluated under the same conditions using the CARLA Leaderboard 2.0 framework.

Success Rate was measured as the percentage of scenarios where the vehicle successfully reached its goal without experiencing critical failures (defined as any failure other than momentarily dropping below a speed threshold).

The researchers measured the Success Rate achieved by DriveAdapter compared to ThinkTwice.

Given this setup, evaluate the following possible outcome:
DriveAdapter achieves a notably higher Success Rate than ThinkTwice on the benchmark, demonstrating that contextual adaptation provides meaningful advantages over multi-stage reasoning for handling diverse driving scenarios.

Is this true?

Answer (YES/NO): NO